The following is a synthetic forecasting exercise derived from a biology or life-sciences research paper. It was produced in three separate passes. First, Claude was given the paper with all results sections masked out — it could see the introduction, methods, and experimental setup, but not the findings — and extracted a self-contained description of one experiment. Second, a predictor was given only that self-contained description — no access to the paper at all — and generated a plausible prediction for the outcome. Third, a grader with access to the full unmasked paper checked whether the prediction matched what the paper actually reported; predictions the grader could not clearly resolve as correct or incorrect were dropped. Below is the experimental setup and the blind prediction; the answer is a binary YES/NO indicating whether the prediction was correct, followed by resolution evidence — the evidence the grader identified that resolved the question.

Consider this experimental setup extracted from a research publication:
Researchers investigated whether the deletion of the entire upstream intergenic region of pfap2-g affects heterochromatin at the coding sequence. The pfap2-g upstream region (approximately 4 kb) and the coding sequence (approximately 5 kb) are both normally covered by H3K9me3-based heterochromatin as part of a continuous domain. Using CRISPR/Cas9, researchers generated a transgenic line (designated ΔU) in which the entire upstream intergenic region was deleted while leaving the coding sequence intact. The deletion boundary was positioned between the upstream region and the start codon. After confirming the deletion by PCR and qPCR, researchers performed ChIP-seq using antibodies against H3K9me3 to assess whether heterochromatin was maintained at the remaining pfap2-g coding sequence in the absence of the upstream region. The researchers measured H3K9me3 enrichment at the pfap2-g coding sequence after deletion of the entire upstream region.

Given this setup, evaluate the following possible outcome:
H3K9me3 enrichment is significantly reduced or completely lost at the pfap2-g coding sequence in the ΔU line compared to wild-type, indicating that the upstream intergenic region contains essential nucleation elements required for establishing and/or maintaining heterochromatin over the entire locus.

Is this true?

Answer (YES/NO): YES